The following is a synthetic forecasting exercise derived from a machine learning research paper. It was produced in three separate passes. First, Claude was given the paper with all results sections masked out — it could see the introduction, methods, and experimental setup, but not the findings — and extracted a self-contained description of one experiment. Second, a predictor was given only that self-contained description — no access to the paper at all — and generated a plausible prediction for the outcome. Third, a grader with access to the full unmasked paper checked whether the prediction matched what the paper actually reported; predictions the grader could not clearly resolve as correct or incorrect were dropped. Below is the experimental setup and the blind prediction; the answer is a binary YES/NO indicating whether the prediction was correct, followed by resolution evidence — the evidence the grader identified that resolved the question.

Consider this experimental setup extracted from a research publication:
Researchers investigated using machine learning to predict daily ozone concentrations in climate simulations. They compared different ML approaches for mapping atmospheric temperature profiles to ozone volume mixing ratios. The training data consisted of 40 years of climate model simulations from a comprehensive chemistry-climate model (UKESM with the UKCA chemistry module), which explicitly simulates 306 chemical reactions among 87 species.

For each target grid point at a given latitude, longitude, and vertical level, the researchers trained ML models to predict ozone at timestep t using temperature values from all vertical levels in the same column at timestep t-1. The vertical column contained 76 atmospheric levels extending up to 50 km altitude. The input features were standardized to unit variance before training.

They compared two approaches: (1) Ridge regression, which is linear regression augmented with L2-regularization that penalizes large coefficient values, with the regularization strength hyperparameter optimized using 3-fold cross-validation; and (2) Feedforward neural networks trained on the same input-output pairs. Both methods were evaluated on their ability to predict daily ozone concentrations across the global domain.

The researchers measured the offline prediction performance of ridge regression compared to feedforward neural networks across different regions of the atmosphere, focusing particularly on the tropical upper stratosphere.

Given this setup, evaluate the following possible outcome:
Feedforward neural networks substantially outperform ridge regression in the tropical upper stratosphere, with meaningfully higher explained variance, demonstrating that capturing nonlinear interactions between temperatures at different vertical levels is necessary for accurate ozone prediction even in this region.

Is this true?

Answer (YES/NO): NO